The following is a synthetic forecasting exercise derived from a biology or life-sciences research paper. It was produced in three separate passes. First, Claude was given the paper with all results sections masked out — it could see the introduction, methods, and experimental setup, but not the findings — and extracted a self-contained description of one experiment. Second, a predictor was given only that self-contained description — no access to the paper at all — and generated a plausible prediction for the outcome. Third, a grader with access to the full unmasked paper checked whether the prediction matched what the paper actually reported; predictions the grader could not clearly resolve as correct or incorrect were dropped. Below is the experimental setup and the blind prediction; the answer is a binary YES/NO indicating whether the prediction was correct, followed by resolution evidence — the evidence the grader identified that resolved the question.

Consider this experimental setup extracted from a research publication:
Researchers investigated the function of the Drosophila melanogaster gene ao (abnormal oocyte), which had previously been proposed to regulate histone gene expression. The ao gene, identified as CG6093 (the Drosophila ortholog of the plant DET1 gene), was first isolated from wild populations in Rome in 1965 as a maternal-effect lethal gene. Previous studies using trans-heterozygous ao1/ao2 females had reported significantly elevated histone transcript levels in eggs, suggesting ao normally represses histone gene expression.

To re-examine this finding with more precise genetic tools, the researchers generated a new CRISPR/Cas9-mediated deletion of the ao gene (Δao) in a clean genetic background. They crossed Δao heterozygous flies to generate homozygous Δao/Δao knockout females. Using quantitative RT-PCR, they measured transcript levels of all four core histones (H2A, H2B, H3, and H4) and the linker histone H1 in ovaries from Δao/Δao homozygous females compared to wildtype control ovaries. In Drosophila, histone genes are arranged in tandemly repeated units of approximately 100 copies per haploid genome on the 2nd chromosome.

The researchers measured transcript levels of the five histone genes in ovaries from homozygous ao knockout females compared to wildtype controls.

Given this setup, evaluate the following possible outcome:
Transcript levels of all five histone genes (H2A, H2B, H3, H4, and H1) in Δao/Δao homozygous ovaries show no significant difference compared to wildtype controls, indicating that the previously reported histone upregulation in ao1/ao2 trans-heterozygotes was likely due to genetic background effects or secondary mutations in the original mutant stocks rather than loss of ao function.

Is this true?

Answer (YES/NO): YES